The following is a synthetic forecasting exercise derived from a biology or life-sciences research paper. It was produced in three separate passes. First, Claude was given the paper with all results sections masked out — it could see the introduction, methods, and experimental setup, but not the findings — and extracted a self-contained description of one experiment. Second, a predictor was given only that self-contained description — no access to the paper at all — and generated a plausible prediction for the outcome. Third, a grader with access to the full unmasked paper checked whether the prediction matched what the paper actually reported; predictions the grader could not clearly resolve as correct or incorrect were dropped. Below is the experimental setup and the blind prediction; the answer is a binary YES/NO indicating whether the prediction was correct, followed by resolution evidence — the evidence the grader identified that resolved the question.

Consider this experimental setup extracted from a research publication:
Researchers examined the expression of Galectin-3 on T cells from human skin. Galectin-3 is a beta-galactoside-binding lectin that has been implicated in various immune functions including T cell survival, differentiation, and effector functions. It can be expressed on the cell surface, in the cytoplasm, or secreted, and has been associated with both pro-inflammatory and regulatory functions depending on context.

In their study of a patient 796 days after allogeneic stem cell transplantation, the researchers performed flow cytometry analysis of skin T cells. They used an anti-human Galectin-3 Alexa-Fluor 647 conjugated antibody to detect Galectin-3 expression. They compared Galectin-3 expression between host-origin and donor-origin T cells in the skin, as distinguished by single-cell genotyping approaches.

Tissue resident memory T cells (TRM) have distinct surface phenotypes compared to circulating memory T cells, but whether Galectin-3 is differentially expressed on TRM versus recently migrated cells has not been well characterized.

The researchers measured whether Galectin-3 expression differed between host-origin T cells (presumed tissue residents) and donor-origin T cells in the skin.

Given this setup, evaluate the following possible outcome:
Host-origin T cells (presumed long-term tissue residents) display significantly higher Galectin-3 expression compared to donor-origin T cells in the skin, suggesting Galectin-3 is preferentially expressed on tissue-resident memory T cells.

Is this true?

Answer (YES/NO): YES